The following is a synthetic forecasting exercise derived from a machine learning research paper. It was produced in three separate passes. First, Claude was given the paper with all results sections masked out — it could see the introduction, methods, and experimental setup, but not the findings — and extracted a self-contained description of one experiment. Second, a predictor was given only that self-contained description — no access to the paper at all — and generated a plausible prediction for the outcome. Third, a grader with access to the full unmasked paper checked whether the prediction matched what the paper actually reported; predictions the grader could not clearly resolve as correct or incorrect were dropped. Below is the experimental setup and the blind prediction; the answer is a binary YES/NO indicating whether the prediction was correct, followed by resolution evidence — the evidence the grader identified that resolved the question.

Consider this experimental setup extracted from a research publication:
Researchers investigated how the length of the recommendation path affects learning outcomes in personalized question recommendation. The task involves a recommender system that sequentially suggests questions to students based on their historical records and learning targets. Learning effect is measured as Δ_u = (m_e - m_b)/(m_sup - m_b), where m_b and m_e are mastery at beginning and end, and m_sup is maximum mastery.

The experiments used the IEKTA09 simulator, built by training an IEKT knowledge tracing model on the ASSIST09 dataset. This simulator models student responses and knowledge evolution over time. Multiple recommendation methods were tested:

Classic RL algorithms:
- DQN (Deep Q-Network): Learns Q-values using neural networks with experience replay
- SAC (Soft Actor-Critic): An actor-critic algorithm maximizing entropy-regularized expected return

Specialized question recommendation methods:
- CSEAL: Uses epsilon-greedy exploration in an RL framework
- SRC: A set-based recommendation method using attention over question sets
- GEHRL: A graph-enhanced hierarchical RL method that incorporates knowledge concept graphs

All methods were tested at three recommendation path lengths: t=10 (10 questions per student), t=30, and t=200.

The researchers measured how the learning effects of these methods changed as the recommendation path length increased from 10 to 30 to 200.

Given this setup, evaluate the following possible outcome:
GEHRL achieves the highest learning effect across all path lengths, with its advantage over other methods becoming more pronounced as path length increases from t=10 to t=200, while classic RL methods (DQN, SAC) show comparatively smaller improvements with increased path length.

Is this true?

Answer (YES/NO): NO